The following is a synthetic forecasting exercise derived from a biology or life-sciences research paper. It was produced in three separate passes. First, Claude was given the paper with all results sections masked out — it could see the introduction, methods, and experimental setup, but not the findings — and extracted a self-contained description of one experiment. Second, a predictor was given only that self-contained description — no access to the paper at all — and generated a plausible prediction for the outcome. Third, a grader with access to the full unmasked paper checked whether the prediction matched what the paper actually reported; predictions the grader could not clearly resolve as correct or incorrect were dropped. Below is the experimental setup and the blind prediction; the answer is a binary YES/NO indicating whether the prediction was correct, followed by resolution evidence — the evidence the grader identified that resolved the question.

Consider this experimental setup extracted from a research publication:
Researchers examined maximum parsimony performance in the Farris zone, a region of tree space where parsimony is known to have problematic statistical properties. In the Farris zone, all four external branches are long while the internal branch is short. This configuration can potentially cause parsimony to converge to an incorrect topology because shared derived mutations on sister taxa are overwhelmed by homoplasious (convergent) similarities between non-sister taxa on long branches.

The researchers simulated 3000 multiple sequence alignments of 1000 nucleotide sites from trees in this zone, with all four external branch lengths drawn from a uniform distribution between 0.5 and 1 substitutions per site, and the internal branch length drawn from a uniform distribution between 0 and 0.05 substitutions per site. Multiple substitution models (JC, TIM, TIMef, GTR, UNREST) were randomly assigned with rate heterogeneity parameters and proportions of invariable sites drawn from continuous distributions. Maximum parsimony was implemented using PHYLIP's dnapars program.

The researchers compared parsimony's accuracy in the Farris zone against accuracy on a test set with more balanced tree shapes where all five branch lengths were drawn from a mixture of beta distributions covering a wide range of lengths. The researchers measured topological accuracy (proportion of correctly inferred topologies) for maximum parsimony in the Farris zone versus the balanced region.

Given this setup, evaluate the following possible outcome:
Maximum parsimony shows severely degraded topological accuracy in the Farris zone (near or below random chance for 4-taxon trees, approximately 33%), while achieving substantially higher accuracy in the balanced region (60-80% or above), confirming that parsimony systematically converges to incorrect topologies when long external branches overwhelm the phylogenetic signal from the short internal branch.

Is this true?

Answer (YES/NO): NO